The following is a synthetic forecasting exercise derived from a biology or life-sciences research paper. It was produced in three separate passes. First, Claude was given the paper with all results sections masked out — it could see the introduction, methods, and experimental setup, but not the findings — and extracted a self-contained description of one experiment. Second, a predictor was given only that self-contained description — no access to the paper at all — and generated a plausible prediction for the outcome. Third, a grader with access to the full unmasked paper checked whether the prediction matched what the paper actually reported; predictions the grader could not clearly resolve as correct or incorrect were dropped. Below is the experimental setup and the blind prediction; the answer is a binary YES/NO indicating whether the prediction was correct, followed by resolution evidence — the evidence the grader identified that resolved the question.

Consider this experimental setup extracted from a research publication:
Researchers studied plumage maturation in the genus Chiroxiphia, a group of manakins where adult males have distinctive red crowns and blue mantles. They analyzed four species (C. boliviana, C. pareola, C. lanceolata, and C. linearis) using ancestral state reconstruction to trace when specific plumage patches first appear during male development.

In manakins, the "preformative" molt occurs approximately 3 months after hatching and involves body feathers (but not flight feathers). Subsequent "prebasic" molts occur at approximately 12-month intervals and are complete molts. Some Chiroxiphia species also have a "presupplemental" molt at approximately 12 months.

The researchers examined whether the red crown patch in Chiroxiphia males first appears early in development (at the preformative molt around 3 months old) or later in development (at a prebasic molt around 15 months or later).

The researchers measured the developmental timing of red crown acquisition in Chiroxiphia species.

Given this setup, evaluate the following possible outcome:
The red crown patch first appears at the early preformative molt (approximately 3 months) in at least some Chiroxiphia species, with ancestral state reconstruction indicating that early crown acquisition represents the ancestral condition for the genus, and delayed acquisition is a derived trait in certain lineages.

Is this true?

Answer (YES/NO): NO